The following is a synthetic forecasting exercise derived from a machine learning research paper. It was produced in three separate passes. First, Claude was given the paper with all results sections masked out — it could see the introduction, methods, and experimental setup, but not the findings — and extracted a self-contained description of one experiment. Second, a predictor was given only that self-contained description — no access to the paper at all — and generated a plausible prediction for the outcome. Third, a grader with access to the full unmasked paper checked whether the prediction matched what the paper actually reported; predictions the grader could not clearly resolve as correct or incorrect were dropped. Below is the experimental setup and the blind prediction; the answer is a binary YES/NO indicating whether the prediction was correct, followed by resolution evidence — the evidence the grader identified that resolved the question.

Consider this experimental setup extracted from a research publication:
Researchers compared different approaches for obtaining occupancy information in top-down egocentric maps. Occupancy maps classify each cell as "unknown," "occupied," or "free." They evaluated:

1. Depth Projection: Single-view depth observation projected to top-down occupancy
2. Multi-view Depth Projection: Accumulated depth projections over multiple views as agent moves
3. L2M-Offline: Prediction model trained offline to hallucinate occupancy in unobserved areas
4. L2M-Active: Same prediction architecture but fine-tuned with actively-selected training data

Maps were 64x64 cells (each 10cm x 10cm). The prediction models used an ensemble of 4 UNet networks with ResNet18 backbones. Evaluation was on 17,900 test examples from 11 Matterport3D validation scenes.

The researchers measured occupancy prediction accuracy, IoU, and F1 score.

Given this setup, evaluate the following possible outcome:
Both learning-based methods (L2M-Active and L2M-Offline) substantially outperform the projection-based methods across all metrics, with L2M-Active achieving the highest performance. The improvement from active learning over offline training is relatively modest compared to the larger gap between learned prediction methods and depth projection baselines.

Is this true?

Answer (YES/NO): YES